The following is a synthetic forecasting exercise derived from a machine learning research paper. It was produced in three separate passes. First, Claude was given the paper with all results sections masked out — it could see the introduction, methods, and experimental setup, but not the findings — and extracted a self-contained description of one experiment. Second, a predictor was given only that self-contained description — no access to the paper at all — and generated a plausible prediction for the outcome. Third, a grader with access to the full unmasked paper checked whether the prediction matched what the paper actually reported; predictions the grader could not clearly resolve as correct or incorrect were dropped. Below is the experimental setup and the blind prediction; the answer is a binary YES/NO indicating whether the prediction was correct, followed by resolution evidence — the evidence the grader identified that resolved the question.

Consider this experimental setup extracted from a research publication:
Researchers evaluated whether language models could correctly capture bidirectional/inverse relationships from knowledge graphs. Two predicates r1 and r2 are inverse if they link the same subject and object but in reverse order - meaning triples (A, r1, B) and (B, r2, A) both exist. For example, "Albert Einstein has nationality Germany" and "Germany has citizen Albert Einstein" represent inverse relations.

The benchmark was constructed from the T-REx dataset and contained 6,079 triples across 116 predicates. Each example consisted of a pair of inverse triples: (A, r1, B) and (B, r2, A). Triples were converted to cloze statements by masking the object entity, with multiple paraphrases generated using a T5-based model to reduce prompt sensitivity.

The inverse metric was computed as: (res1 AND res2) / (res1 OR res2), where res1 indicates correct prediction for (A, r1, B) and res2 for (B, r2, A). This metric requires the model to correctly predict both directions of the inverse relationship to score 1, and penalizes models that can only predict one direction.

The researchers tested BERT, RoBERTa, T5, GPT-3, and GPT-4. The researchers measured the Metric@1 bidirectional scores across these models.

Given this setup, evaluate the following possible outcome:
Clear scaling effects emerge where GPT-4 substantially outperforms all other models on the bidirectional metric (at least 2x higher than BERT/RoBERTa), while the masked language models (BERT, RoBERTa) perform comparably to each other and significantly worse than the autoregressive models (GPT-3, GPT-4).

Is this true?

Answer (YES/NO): NO